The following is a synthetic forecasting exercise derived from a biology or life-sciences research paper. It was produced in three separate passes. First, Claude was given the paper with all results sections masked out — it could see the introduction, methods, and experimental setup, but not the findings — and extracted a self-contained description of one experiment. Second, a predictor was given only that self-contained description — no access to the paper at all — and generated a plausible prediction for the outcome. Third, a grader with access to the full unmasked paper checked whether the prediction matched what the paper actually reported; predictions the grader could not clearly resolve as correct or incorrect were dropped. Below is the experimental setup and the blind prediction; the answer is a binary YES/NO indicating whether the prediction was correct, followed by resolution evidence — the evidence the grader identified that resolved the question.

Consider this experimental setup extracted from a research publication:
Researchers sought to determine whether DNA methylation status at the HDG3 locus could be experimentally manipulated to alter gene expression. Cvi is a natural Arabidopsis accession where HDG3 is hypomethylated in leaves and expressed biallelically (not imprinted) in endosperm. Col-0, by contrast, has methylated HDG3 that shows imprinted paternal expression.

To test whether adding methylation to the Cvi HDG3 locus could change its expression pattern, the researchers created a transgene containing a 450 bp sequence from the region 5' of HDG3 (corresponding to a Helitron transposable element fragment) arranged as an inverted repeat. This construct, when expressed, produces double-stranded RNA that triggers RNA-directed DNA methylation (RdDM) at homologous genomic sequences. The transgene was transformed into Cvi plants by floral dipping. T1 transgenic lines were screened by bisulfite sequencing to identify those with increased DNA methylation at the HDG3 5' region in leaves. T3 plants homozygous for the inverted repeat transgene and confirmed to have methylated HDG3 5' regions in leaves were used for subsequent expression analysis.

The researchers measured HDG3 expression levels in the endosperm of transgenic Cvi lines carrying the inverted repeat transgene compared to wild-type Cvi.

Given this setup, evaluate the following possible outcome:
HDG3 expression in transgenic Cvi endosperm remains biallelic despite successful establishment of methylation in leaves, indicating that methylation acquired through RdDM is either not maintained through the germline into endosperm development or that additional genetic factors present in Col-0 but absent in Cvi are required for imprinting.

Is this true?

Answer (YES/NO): NO